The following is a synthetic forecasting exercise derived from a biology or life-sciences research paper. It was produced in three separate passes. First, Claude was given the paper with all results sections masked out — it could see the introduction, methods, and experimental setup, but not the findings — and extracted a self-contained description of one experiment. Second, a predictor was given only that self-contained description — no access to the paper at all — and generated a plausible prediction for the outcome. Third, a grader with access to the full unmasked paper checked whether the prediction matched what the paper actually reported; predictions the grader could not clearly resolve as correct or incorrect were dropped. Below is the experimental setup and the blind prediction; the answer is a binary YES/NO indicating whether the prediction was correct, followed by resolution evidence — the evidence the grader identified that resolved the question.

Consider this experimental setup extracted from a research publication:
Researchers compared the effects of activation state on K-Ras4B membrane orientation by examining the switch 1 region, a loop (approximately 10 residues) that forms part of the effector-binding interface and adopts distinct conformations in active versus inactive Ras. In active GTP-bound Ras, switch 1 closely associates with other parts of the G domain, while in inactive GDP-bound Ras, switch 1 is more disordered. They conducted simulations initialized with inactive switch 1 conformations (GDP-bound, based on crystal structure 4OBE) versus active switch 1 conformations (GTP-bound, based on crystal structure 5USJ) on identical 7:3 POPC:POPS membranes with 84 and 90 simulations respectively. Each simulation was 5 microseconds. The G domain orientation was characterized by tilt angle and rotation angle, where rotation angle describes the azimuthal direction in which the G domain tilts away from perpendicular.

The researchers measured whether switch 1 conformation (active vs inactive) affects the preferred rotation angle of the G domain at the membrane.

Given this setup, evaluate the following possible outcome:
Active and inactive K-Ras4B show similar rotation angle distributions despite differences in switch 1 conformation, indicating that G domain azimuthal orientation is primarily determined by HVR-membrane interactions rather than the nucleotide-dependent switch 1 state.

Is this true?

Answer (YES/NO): NO